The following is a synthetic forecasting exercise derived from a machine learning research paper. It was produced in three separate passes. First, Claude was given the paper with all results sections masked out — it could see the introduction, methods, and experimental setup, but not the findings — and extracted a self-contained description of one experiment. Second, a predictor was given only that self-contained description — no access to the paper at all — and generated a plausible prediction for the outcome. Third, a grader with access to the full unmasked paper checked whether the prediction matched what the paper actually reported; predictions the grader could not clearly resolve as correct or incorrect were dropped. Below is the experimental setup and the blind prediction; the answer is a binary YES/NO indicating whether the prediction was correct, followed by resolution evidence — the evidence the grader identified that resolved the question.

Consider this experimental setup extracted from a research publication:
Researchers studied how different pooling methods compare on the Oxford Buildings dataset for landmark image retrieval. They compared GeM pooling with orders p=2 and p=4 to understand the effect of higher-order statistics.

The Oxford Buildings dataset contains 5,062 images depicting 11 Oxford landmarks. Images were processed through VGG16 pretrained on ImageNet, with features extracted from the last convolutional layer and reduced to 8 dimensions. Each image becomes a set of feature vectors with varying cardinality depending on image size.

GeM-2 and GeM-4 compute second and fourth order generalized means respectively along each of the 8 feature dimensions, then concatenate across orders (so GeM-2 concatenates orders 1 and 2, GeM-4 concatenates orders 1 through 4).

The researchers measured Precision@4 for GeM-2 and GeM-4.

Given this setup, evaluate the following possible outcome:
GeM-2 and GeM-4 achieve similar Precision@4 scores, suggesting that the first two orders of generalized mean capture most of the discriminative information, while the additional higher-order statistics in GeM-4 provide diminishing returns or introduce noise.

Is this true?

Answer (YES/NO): NO